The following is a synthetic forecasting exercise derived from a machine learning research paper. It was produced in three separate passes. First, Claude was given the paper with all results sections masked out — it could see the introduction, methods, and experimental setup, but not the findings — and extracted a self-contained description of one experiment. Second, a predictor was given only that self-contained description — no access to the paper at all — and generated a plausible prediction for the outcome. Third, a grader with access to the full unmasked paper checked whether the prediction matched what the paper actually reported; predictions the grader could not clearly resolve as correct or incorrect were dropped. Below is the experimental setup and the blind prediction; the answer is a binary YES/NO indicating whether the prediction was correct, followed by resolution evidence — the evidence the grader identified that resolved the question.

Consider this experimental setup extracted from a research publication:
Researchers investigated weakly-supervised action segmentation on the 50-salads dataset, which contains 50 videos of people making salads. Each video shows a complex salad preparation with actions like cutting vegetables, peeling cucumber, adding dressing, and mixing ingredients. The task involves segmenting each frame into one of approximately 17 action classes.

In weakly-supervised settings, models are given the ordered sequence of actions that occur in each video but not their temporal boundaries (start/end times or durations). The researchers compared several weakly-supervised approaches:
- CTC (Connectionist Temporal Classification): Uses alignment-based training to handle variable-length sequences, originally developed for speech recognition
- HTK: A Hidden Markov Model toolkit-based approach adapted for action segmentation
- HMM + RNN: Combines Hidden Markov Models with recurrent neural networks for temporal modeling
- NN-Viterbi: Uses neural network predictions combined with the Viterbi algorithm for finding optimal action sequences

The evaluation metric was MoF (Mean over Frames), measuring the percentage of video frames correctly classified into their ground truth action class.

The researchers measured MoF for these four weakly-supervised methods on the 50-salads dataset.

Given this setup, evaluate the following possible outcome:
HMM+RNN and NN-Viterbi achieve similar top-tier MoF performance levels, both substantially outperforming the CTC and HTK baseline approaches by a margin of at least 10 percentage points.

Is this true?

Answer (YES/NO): YES